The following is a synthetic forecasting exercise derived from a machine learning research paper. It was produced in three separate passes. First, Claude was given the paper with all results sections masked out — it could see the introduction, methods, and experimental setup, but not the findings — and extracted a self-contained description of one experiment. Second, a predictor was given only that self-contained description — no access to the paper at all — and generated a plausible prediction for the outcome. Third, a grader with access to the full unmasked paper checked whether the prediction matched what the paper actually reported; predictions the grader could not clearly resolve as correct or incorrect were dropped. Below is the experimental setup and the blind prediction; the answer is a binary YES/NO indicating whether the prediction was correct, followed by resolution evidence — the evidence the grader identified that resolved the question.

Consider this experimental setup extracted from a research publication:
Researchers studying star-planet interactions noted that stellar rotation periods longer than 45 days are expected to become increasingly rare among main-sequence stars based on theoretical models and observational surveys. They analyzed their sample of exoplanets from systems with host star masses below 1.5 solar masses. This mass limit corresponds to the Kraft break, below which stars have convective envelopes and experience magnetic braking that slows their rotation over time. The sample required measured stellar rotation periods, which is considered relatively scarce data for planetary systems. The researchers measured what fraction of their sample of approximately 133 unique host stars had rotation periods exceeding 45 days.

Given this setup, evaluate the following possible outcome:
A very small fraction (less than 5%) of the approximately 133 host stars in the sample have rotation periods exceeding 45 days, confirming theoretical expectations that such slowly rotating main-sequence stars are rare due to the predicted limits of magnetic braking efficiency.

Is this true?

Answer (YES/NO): NO